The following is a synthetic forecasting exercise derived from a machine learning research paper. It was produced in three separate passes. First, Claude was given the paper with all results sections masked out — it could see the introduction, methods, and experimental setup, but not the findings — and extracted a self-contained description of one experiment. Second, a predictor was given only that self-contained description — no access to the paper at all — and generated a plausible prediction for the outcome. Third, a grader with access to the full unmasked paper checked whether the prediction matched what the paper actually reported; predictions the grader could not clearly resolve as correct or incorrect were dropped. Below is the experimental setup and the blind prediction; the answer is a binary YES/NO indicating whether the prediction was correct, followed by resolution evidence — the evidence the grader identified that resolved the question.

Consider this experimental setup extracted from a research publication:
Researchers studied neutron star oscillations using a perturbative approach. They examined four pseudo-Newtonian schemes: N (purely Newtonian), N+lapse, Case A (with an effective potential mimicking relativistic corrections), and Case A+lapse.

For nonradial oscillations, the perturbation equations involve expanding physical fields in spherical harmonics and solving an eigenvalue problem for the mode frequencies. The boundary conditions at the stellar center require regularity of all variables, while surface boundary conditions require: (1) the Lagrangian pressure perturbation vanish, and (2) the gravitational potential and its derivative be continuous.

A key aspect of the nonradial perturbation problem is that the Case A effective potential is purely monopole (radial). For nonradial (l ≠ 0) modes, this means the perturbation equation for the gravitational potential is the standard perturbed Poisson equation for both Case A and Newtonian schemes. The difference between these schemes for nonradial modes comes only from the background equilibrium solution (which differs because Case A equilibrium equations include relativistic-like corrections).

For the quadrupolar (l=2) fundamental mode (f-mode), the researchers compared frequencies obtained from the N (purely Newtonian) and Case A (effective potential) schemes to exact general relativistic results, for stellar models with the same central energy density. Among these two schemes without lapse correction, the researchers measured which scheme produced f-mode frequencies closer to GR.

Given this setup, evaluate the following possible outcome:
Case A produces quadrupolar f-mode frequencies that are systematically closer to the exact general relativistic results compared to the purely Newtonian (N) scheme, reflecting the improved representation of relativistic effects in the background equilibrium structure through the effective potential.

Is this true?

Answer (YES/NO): NO